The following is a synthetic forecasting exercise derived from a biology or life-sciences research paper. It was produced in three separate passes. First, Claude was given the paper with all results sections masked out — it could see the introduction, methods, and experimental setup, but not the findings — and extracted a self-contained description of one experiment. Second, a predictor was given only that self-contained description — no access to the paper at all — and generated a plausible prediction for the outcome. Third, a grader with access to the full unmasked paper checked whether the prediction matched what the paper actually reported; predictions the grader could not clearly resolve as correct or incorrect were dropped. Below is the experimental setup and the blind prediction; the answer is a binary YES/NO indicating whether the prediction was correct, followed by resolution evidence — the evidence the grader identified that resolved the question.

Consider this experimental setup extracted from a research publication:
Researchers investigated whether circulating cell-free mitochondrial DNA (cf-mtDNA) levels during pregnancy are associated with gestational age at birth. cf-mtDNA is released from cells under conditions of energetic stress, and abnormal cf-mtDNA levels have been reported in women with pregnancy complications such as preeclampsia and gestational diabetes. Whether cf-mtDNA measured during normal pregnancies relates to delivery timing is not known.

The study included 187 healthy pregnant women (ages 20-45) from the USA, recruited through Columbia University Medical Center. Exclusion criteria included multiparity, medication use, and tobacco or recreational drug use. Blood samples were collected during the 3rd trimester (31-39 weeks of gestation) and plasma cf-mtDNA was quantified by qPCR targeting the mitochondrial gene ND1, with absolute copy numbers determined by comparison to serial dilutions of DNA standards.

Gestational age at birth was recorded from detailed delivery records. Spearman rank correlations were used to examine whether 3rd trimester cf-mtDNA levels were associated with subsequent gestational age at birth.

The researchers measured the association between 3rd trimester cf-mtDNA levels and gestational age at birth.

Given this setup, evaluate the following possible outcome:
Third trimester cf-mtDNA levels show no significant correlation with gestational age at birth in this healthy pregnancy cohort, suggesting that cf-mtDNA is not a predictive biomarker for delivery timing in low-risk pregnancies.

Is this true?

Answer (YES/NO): YES